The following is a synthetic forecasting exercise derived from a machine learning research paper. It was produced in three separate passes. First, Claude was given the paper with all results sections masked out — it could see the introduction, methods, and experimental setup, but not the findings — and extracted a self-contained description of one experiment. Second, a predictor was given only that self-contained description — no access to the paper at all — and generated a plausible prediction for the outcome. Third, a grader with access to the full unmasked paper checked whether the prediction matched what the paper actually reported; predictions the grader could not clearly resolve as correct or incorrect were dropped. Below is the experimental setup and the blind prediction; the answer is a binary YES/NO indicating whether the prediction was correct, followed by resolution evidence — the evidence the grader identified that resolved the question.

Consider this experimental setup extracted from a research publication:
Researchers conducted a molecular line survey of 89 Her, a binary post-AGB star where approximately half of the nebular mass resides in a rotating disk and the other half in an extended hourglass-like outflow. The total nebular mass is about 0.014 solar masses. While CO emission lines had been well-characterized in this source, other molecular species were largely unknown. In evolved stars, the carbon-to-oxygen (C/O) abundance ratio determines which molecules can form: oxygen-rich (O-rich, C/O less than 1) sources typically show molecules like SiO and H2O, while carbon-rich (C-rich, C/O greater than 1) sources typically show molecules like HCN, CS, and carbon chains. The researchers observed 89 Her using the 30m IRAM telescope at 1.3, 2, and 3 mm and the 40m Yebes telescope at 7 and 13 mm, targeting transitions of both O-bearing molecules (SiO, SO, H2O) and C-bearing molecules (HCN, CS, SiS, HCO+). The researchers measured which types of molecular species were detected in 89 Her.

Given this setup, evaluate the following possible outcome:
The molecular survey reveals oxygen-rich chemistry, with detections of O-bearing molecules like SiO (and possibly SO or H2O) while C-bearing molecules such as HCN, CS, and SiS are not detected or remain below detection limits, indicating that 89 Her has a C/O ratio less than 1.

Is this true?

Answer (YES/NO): NO